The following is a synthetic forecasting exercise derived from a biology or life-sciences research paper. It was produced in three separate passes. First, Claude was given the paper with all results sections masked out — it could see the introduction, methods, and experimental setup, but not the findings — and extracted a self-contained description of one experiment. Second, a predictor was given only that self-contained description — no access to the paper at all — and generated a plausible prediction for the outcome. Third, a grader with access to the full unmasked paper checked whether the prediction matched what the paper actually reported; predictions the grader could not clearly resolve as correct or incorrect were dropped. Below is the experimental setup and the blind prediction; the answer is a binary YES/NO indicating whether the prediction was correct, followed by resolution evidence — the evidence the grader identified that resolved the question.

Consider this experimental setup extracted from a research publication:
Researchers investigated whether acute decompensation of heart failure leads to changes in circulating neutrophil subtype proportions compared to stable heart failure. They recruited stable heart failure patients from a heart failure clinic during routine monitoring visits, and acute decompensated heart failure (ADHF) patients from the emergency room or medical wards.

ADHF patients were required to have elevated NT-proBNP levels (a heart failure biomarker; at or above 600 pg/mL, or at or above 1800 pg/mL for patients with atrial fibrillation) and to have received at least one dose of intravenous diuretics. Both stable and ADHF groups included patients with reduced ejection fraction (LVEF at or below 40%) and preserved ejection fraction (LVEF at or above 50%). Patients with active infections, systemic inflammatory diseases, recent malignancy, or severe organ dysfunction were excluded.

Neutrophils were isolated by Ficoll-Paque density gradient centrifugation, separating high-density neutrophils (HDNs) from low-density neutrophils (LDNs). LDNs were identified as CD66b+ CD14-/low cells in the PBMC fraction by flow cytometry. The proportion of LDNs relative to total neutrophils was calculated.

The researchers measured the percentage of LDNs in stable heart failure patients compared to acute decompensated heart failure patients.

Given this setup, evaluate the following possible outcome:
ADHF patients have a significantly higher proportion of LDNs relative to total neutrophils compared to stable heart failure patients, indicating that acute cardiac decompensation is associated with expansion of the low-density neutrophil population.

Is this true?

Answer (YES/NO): YES